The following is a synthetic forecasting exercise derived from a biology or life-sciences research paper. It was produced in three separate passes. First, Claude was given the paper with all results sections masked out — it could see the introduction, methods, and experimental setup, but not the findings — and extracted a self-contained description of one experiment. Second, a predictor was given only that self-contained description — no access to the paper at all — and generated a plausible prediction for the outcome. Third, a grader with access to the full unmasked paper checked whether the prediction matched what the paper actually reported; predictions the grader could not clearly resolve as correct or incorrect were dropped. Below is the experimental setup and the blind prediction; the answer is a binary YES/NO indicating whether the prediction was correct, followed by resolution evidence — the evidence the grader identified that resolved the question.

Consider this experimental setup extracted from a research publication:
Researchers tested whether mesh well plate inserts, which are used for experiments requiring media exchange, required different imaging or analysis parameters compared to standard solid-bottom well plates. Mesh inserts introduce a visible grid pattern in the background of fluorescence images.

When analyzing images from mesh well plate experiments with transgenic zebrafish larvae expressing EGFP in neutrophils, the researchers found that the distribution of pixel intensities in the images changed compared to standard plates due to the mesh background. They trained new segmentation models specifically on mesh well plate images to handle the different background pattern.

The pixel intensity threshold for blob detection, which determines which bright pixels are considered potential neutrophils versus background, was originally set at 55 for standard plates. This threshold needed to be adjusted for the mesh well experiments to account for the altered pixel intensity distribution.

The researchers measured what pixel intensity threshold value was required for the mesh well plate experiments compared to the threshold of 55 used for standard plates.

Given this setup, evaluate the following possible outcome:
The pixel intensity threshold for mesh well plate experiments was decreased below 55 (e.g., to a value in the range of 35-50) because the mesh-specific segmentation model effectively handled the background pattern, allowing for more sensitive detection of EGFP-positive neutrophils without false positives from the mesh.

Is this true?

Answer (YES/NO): NO